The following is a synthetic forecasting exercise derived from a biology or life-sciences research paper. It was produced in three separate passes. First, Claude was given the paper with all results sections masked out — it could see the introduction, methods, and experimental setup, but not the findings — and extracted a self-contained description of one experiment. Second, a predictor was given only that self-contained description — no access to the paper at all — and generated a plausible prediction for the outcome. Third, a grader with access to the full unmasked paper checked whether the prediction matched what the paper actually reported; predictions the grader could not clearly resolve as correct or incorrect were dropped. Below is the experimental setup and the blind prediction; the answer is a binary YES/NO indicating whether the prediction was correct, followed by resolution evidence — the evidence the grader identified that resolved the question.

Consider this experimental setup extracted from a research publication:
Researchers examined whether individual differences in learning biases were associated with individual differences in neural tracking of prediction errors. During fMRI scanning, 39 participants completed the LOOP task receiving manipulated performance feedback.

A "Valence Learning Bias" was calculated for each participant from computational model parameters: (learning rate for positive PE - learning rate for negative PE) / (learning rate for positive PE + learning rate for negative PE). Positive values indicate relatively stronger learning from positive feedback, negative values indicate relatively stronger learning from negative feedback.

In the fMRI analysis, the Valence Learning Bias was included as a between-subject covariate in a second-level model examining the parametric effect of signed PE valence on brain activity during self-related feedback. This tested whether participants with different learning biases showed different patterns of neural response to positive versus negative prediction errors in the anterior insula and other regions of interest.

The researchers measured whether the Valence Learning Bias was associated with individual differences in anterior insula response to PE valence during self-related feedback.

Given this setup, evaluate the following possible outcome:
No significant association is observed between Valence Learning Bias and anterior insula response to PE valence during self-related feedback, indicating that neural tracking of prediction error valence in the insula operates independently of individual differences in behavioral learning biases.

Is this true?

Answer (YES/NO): NO